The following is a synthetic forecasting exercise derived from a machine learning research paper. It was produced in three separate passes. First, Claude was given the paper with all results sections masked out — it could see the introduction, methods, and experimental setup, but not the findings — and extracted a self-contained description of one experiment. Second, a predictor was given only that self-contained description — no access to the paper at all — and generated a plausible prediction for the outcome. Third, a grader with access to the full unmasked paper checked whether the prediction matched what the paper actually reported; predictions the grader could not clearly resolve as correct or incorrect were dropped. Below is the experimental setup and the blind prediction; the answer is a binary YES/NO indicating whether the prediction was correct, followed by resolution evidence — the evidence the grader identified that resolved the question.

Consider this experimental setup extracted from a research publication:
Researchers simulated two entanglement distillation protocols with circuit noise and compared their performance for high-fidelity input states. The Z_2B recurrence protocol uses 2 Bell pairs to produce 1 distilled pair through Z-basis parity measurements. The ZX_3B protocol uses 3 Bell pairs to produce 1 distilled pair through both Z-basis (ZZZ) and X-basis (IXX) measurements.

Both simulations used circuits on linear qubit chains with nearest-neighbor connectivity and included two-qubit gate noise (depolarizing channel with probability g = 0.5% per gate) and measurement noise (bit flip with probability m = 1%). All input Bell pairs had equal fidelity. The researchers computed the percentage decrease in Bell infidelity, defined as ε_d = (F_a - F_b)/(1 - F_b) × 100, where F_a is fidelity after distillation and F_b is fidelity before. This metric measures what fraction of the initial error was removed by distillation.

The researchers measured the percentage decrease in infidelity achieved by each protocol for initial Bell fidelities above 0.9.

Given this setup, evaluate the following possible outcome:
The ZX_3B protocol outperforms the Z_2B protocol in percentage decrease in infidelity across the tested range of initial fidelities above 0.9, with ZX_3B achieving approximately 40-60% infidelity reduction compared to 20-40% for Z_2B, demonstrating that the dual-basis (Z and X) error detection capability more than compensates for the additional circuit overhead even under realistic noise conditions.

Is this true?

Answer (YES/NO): NO